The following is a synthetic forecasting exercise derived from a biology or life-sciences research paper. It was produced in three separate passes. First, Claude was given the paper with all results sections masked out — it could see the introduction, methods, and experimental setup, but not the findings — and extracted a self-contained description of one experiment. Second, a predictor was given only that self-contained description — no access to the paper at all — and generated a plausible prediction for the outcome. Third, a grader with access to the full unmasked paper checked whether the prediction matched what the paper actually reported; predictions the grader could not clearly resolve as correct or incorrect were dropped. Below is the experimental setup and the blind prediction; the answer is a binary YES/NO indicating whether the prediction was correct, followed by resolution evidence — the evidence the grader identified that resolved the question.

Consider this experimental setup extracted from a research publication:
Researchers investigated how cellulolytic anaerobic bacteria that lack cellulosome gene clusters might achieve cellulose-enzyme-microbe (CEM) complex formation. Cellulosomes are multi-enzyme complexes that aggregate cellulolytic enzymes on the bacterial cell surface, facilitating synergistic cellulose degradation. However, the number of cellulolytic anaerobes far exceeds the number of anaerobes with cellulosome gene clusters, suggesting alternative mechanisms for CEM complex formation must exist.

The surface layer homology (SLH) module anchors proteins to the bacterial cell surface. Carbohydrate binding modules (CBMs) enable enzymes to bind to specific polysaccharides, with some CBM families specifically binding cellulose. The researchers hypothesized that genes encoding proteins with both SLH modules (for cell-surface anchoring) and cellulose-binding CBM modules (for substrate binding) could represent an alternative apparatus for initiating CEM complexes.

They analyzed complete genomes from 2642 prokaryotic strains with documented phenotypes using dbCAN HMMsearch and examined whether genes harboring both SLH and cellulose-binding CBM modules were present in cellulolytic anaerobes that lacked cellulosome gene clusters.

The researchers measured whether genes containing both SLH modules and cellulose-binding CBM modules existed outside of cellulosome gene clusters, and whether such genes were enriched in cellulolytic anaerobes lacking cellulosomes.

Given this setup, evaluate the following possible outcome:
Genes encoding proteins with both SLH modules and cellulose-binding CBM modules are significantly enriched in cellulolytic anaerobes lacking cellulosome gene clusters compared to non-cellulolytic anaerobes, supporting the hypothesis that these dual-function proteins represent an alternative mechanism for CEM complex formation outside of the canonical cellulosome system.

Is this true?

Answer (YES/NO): YES